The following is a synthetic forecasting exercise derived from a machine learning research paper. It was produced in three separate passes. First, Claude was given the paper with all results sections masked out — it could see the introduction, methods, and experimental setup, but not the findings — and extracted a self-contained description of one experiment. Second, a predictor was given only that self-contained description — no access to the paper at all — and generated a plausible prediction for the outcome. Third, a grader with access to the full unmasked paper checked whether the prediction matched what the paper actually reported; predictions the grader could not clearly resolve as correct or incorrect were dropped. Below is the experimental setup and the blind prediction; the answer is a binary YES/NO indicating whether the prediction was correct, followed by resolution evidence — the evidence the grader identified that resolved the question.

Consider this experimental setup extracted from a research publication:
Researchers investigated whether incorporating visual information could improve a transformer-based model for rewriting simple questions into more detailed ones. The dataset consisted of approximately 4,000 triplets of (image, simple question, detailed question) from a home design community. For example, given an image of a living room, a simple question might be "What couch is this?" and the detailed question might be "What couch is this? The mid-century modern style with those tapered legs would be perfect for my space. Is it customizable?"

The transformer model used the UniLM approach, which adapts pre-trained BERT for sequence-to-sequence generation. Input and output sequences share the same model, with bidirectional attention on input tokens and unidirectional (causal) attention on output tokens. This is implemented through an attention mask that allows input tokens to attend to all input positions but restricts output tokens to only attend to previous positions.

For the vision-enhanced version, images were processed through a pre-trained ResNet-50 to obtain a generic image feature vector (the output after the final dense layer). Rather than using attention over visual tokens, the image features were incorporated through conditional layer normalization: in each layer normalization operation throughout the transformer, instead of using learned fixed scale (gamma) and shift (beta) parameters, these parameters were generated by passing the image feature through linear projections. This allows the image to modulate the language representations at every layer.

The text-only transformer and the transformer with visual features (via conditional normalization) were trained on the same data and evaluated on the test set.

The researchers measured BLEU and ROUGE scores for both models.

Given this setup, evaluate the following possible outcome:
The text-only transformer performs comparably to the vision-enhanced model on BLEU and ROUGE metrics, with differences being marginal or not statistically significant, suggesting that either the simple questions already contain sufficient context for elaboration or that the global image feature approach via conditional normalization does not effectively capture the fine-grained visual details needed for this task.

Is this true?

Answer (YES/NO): NO